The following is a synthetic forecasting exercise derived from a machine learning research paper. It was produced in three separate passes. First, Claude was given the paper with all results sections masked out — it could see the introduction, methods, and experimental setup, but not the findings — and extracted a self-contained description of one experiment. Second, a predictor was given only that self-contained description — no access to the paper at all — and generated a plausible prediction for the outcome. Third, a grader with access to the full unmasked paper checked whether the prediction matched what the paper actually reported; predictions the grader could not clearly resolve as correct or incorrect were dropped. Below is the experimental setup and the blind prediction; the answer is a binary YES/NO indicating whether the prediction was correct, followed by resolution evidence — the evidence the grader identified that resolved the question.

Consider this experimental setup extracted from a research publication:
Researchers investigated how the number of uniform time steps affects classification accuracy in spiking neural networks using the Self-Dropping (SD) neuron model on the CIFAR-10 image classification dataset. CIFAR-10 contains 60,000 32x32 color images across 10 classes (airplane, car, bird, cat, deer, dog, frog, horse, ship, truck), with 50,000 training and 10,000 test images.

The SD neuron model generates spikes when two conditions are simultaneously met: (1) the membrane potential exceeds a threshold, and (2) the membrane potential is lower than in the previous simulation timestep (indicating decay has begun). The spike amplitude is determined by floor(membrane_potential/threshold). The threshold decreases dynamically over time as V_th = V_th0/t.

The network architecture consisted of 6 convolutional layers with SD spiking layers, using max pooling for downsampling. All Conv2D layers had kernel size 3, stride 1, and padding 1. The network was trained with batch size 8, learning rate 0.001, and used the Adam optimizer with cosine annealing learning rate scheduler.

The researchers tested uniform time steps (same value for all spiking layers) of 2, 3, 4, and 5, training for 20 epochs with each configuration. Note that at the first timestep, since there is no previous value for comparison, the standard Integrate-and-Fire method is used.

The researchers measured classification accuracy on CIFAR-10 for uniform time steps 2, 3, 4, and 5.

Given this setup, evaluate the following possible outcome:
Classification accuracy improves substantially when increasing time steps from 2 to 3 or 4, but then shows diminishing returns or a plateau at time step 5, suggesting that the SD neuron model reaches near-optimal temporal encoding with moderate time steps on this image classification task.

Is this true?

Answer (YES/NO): NO